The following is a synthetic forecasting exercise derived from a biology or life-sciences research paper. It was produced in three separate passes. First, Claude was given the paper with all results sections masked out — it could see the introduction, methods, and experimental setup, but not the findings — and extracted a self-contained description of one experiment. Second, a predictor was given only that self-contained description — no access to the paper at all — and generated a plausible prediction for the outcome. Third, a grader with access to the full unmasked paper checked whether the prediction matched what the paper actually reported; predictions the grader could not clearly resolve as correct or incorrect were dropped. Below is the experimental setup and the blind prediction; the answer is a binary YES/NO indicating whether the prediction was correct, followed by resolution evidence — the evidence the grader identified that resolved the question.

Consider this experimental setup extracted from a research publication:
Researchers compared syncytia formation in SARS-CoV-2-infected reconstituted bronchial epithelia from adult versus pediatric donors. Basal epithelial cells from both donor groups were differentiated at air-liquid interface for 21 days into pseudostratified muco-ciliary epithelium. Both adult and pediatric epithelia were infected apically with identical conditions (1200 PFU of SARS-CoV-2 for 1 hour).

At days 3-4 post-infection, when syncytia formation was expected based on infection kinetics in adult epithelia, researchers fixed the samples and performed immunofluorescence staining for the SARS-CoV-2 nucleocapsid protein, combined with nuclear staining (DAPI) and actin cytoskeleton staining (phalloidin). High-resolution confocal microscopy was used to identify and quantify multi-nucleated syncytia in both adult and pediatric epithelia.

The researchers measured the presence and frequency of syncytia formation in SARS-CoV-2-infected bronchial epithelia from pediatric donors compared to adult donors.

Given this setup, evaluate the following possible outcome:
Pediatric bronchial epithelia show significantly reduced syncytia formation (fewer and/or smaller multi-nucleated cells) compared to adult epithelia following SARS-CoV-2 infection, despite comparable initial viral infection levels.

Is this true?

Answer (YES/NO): NO